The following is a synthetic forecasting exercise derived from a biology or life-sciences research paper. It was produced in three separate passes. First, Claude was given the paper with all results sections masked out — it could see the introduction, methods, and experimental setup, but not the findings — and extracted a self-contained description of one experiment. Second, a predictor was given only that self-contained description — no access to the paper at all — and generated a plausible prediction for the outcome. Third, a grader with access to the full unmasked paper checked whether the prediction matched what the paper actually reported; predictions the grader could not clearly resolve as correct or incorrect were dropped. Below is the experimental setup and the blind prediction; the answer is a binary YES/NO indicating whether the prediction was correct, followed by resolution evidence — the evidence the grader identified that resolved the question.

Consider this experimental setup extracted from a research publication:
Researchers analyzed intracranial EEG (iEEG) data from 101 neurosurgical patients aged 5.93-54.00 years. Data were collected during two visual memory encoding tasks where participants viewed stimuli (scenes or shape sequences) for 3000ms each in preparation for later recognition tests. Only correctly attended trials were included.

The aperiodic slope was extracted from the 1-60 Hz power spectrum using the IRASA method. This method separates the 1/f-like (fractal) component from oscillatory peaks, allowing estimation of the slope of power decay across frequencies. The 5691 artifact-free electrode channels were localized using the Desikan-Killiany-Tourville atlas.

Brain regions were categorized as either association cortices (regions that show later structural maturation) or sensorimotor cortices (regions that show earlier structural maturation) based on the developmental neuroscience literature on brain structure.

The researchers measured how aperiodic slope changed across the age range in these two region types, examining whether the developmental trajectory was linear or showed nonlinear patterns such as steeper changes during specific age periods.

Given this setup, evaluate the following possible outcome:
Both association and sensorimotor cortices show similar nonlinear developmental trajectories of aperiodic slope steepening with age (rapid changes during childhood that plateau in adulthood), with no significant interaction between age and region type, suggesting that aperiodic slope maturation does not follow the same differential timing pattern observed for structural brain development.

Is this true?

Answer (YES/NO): NO